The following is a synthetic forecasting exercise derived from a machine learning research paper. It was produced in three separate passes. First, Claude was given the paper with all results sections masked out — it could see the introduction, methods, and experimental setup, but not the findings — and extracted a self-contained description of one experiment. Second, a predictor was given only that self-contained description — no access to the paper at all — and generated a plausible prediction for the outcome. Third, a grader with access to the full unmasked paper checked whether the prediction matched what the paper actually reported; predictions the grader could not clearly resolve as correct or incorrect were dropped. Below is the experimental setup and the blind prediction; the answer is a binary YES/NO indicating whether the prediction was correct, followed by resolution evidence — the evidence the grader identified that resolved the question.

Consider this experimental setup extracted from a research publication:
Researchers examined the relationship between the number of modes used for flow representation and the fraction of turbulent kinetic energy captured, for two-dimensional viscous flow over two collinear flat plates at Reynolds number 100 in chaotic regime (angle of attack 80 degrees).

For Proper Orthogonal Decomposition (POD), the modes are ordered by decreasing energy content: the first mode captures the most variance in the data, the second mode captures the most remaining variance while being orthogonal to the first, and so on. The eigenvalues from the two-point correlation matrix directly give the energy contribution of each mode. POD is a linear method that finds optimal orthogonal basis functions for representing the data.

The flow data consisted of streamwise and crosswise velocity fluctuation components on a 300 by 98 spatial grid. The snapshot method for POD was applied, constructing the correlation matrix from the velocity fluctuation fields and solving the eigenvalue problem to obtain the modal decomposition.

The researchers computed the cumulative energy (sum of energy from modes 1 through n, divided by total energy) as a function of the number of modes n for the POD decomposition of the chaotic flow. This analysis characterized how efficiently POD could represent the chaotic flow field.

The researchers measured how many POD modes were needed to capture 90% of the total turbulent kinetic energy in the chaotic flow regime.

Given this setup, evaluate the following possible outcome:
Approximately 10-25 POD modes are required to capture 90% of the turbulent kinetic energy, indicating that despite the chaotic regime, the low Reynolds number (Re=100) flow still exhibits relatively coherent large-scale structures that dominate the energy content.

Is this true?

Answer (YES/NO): NO